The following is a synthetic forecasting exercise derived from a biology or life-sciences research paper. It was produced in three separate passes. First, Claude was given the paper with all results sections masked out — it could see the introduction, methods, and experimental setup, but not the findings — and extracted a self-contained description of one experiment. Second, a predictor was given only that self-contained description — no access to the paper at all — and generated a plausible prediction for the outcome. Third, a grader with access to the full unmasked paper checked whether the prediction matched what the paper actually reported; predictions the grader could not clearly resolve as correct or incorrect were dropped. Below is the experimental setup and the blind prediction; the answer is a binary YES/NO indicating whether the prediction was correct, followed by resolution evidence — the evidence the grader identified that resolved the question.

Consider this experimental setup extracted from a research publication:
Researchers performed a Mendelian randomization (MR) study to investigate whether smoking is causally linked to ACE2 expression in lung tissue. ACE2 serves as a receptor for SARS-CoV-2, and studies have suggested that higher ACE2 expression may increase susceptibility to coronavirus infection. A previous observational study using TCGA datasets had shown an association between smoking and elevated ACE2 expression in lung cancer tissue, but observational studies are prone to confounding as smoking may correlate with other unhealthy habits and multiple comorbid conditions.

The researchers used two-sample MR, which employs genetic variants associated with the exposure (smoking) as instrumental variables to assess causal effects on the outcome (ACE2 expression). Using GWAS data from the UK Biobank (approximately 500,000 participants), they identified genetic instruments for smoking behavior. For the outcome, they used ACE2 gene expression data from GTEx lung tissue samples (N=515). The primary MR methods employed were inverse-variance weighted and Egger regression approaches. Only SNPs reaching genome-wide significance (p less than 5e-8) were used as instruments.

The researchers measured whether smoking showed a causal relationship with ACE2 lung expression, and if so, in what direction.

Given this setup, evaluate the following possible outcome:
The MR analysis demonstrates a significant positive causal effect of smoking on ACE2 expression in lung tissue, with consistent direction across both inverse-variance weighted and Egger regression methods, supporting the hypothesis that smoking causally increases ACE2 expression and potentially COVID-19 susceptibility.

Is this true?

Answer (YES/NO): NO